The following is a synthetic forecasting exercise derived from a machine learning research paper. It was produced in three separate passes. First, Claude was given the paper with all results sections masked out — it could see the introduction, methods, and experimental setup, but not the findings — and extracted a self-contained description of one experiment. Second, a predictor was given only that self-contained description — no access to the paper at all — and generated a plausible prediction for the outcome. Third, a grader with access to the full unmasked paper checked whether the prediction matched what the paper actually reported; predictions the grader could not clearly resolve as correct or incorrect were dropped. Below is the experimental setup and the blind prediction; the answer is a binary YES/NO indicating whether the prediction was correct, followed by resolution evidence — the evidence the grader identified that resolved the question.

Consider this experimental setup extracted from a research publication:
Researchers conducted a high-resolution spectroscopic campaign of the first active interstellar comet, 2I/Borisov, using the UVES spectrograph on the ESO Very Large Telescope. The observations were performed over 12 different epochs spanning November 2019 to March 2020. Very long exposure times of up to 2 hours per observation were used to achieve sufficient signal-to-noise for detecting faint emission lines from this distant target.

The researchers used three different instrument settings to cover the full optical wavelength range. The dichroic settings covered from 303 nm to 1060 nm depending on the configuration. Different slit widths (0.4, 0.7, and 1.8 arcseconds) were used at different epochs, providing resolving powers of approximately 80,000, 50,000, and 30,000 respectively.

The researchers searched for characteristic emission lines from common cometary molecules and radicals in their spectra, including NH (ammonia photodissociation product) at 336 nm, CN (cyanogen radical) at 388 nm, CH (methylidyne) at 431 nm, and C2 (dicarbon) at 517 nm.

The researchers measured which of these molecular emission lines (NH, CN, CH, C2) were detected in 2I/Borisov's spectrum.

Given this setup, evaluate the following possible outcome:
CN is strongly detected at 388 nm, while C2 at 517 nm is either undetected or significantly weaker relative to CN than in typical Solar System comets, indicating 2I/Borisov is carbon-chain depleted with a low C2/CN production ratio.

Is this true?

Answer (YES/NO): YES